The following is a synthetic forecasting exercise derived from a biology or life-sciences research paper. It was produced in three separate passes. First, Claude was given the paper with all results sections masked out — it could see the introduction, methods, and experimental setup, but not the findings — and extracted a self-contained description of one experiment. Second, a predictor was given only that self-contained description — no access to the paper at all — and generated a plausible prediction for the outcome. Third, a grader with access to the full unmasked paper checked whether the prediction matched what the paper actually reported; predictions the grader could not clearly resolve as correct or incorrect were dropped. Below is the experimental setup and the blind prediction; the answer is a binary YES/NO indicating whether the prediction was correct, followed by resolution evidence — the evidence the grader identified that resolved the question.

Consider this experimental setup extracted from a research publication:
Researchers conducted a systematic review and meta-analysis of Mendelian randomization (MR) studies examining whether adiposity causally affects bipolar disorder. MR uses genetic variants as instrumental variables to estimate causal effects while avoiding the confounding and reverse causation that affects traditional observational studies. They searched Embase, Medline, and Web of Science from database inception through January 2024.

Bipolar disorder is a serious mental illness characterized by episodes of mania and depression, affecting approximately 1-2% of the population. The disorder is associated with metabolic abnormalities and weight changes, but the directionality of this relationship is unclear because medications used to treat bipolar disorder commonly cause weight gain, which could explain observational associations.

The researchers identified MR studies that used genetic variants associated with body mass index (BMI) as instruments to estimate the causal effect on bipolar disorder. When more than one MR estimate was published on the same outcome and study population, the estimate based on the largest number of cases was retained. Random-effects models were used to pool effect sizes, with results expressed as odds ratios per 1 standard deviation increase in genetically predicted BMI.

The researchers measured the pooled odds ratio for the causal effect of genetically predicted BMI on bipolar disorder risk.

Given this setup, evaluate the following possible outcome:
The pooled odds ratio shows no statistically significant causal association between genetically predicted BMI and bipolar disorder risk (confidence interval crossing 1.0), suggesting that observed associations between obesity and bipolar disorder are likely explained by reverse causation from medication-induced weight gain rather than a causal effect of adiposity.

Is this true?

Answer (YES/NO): YES